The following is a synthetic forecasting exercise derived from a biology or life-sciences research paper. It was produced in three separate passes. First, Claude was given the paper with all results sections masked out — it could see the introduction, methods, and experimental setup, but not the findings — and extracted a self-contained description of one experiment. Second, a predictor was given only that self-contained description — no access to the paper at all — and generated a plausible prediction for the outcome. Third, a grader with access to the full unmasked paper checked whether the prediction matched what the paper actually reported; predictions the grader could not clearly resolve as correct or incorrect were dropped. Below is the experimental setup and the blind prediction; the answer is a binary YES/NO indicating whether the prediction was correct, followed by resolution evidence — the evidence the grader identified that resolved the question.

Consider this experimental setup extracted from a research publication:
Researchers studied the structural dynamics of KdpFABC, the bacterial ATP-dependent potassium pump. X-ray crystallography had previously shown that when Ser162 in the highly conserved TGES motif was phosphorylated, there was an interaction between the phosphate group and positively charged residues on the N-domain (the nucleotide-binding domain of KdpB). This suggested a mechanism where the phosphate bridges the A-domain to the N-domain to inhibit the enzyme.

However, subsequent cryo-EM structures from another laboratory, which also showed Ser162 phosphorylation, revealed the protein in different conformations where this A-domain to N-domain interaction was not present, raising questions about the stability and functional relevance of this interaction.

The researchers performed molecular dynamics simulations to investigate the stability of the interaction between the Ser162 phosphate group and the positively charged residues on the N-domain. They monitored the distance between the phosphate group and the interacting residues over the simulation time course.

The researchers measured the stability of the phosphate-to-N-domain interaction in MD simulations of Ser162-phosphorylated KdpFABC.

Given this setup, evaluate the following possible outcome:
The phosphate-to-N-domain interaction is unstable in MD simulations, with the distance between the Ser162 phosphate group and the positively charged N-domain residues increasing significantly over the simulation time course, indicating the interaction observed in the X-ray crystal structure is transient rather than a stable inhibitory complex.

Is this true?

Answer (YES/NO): NO